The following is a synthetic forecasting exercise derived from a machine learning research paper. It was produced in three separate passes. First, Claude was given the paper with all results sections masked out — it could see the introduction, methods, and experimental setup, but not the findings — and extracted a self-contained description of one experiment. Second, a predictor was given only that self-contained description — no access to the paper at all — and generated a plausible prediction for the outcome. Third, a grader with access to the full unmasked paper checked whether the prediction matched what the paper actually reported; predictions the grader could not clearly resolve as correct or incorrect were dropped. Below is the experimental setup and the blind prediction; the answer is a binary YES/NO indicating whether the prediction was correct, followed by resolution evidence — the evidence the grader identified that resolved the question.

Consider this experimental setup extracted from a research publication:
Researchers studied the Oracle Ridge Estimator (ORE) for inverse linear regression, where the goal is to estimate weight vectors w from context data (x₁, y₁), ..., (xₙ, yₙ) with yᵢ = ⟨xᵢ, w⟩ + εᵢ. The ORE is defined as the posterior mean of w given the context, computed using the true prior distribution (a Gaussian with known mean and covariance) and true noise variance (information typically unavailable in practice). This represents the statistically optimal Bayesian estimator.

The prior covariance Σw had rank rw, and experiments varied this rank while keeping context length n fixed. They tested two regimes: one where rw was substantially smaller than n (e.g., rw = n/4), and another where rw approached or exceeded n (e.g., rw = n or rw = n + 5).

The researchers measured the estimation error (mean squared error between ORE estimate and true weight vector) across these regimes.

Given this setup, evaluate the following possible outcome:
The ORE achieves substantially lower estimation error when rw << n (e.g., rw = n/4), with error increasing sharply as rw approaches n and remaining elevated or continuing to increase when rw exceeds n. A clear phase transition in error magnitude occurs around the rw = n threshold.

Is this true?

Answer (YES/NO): YES